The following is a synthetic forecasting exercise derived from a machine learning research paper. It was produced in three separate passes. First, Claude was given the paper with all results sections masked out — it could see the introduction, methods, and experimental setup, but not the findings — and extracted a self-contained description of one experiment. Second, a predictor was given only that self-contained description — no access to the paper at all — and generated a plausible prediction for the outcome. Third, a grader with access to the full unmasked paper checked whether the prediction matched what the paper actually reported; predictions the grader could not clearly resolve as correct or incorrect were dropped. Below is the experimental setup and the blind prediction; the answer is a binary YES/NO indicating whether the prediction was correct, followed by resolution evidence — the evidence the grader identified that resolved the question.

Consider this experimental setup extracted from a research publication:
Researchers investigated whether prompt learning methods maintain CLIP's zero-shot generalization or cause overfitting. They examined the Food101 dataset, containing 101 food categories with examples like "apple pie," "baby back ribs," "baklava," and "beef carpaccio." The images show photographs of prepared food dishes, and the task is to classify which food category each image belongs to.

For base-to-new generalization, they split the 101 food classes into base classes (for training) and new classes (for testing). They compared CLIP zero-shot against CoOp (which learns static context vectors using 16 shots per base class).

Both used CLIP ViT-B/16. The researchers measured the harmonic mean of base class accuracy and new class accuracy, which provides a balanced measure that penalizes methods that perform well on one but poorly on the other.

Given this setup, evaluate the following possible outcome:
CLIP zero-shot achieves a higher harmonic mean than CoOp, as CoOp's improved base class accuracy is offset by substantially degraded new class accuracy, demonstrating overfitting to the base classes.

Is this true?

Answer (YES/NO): NO